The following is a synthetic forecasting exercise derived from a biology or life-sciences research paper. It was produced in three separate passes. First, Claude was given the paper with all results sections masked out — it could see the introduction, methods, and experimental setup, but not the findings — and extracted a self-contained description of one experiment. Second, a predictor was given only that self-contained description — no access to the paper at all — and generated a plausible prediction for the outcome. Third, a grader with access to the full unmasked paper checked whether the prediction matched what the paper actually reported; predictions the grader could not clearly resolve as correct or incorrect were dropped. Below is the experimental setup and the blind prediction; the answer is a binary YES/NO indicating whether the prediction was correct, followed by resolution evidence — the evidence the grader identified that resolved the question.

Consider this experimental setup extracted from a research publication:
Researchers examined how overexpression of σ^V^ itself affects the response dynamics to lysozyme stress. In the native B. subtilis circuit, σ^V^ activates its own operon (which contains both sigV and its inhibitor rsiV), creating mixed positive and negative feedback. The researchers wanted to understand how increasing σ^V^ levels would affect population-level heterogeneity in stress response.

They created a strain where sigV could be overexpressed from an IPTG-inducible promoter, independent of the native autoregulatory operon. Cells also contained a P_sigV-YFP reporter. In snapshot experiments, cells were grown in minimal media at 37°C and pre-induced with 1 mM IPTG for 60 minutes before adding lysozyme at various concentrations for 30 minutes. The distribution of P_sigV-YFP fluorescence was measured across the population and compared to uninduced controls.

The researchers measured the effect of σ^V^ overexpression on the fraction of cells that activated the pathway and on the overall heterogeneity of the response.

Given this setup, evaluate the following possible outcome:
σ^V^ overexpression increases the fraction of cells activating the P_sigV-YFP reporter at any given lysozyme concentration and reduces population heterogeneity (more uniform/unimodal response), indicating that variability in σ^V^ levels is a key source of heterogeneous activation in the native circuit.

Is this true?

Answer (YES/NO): YES